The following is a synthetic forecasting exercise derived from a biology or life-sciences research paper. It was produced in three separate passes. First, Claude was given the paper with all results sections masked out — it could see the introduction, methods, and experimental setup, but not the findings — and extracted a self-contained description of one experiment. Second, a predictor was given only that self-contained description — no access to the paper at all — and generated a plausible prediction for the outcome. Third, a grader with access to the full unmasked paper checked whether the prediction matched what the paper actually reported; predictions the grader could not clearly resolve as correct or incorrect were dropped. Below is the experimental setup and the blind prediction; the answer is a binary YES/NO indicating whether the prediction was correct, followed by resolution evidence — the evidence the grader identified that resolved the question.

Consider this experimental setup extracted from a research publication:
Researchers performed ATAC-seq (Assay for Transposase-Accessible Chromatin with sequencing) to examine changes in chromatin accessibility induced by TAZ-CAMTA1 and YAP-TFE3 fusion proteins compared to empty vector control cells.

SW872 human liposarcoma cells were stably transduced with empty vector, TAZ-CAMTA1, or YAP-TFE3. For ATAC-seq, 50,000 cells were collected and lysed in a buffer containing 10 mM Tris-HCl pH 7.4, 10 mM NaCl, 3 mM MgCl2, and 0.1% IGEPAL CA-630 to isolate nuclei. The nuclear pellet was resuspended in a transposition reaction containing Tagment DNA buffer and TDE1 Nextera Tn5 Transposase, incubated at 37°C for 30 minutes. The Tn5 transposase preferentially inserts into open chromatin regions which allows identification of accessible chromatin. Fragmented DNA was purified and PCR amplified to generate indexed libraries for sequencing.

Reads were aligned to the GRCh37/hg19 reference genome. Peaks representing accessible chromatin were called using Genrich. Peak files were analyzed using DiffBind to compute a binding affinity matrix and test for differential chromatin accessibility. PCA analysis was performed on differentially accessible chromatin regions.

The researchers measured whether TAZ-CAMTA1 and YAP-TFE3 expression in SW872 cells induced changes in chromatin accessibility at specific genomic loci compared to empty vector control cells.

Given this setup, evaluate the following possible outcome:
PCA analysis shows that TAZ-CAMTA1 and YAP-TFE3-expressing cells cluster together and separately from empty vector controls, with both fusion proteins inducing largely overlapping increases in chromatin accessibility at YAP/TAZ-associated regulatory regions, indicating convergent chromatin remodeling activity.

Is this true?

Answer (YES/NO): NO